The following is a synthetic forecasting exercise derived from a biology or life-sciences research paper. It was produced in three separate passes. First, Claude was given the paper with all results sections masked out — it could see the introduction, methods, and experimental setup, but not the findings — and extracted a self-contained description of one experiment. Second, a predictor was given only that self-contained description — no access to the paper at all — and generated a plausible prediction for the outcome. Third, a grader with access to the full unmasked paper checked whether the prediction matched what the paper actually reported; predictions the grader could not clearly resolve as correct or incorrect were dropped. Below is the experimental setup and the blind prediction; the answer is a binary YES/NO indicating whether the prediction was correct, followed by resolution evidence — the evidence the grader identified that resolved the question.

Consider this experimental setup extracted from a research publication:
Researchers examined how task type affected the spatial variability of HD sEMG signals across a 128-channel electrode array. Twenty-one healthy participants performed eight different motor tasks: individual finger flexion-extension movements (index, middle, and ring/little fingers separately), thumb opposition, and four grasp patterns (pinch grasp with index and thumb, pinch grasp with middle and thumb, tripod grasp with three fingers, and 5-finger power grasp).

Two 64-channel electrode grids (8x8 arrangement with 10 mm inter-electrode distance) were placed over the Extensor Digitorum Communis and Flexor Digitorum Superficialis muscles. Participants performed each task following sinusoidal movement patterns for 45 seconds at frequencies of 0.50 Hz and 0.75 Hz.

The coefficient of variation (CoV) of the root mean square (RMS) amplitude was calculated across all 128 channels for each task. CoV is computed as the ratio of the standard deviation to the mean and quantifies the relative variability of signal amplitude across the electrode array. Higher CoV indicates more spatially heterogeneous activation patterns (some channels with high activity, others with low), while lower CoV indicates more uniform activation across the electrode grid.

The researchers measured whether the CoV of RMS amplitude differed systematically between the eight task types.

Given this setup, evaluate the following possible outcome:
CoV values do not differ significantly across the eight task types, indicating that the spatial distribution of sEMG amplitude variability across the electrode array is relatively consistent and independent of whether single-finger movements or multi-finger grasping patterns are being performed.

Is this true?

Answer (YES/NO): NO